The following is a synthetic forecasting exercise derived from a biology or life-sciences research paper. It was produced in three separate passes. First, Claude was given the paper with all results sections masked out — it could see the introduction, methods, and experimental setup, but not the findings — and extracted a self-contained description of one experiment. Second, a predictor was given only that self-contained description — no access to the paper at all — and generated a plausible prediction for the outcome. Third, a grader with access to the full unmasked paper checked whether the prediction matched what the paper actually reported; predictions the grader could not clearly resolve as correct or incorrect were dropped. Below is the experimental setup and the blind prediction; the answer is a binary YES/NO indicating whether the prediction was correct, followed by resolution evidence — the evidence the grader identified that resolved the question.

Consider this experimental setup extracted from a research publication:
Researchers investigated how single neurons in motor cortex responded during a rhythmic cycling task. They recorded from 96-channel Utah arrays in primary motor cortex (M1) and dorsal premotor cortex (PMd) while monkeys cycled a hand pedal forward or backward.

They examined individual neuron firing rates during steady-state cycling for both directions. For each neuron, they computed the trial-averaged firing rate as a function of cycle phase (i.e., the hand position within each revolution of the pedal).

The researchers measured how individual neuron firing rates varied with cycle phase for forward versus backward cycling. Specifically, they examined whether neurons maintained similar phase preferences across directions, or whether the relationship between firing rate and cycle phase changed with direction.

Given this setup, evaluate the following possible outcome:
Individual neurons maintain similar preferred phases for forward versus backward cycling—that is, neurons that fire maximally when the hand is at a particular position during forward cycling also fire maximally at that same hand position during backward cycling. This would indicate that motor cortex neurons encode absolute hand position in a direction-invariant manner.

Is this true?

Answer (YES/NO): NO